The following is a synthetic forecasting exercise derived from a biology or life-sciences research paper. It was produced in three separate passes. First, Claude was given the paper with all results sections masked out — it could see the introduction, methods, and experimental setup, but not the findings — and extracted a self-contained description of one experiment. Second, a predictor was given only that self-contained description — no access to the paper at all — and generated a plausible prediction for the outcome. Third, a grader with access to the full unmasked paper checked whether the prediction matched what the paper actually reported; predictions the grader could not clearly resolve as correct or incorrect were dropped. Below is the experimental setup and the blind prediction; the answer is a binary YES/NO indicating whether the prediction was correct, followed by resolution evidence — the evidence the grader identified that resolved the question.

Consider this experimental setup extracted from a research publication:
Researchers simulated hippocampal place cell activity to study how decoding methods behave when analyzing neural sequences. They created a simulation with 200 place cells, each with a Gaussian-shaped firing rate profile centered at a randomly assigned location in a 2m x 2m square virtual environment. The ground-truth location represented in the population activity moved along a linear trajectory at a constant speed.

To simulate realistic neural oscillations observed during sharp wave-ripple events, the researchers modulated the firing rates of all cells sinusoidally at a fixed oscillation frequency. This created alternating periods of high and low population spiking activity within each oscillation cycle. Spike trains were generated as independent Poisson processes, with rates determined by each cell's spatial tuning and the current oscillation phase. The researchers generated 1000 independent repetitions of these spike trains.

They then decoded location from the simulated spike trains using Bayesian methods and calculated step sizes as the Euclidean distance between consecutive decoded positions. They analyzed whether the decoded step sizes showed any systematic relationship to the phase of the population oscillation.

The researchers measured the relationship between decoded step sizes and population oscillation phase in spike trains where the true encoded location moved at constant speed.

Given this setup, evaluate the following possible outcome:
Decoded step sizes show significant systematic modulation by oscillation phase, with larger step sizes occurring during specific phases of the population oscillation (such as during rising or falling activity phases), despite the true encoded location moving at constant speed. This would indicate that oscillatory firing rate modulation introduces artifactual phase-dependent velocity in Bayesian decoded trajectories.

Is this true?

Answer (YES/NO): YES